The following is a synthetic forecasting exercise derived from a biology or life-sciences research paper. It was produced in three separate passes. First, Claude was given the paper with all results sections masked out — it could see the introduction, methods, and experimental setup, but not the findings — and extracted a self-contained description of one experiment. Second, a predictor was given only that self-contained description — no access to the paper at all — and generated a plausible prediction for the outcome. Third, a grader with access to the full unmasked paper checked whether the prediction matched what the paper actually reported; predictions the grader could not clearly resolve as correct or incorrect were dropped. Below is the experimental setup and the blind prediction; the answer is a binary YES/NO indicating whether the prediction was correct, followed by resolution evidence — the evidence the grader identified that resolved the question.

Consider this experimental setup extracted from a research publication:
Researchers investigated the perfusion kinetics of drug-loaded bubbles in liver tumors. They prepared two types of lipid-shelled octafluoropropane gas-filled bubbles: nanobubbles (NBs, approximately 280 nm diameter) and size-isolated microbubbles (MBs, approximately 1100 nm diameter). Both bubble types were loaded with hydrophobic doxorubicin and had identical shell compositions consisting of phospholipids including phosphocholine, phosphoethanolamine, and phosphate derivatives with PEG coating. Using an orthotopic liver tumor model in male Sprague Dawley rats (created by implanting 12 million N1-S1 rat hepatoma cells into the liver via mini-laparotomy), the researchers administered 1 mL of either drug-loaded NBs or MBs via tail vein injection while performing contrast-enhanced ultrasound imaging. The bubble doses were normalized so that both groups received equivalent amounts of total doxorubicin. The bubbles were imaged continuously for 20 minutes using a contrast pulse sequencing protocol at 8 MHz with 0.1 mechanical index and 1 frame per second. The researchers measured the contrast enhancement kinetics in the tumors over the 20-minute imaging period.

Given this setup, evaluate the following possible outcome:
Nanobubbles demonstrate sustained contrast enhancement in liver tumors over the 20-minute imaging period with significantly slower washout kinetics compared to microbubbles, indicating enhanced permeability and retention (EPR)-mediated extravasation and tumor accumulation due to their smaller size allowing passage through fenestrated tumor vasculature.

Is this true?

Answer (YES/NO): NO